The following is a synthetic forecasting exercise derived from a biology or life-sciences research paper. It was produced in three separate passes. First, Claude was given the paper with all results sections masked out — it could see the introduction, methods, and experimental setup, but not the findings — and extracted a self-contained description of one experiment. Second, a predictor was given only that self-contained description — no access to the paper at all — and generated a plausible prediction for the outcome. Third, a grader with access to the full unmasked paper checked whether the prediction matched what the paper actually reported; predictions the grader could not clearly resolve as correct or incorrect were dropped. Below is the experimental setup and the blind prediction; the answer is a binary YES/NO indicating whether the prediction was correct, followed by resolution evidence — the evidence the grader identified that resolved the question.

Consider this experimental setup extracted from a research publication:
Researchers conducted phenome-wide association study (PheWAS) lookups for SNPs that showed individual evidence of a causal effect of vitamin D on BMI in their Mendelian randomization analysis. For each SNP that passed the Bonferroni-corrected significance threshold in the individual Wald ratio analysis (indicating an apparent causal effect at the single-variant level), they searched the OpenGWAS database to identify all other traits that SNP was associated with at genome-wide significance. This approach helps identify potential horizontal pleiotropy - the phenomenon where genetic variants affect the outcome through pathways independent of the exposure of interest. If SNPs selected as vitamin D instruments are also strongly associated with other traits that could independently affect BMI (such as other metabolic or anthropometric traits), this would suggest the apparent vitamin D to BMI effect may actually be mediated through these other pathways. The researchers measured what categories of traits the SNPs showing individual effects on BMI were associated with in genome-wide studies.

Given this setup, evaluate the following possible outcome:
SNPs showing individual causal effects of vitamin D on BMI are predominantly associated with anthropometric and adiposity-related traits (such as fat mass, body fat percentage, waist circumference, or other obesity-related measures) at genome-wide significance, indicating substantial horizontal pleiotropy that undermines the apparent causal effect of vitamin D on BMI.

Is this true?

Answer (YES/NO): NO